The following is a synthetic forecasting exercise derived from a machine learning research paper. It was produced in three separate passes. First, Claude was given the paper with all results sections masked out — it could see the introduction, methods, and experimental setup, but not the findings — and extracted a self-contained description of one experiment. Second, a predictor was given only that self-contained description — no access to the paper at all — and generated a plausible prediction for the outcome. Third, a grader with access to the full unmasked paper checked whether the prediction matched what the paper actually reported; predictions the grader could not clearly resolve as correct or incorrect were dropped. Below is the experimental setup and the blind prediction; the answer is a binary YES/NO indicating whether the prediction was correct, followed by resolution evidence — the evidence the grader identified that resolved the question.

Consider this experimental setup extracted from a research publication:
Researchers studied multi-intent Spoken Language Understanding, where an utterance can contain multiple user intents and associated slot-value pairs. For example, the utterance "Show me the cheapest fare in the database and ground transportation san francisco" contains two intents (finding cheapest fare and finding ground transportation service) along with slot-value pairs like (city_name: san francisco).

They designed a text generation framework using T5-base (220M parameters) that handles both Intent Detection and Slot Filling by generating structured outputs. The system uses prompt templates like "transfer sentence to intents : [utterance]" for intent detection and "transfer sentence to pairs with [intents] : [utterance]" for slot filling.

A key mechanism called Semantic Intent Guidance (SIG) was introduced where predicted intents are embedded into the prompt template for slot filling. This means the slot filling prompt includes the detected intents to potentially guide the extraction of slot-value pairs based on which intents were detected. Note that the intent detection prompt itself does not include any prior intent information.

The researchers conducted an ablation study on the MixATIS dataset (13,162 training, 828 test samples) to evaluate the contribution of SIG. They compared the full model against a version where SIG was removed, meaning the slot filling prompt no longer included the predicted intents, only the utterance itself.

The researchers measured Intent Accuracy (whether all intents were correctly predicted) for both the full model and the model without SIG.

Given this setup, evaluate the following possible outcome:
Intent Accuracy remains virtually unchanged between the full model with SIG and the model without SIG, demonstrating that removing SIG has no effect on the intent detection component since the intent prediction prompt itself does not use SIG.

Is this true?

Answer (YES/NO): NO